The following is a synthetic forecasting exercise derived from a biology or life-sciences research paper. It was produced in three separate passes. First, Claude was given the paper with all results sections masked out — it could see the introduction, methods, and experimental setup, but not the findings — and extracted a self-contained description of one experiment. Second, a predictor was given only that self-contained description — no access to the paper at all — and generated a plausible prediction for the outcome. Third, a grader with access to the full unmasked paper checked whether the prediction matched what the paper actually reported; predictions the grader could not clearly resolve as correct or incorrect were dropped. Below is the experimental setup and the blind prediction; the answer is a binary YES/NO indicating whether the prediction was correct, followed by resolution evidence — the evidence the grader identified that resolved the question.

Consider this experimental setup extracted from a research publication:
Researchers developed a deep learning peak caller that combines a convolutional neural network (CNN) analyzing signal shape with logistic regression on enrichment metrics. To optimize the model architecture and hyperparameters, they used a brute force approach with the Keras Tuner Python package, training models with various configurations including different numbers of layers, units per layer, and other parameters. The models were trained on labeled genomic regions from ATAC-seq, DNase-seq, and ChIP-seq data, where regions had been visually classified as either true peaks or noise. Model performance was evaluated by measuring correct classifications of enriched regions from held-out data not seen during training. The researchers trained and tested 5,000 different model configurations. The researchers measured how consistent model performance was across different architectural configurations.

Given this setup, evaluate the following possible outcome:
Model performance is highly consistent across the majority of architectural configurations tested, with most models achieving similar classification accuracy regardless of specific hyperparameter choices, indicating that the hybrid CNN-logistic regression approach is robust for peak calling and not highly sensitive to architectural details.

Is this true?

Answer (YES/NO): YES